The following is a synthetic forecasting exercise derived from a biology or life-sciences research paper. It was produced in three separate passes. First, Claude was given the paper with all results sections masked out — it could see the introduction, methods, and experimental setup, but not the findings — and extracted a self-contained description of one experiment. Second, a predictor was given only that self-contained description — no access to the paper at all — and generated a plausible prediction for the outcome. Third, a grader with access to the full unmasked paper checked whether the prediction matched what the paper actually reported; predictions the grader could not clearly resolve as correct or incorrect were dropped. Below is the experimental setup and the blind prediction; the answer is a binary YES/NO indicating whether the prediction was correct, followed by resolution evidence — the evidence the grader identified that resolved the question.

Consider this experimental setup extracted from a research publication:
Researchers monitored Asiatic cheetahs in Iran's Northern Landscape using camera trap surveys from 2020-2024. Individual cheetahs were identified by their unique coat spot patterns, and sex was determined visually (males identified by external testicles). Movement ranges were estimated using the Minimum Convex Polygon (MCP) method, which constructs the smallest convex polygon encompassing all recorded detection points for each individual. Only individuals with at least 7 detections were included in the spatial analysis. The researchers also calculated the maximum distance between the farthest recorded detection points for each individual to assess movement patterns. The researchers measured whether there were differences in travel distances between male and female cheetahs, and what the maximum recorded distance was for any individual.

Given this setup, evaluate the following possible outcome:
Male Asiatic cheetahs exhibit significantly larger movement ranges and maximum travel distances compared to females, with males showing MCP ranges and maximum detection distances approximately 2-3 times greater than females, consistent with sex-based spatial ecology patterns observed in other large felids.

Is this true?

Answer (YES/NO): NO